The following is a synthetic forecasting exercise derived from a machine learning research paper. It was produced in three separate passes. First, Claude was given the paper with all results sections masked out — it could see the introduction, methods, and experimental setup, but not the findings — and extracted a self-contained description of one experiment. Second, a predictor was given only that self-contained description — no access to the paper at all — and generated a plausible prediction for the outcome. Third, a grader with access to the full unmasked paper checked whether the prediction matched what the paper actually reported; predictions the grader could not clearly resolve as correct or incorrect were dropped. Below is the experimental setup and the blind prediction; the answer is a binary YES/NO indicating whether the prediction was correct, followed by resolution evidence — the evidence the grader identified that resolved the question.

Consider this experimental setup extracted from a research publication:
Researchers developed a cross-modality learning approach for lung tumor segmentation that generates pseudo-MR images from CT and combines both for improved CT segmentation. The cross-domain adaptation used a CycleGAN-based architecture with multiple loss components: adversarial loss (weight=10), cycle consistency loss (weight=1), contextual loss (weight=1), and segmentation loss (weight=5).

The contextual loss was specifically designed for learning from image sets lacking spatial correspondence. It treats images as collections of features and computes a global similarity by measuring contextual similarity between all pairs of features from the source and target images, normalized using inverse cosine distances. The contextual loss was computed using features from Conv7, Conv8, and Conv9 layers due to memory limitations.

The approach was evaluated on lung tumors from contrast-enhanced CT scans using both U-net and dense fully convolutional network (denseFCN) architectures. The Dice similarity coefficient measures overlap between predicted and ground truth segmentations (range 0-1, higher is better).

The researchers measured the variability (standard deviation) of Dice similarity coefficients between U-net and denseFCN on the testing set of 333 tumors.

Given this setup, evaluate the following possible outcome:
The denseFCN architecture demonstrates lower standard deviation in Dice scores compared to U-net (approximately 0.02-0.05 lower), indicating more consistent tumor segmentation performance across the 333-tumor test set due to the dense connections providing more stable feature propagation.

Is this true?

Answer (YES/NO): YES